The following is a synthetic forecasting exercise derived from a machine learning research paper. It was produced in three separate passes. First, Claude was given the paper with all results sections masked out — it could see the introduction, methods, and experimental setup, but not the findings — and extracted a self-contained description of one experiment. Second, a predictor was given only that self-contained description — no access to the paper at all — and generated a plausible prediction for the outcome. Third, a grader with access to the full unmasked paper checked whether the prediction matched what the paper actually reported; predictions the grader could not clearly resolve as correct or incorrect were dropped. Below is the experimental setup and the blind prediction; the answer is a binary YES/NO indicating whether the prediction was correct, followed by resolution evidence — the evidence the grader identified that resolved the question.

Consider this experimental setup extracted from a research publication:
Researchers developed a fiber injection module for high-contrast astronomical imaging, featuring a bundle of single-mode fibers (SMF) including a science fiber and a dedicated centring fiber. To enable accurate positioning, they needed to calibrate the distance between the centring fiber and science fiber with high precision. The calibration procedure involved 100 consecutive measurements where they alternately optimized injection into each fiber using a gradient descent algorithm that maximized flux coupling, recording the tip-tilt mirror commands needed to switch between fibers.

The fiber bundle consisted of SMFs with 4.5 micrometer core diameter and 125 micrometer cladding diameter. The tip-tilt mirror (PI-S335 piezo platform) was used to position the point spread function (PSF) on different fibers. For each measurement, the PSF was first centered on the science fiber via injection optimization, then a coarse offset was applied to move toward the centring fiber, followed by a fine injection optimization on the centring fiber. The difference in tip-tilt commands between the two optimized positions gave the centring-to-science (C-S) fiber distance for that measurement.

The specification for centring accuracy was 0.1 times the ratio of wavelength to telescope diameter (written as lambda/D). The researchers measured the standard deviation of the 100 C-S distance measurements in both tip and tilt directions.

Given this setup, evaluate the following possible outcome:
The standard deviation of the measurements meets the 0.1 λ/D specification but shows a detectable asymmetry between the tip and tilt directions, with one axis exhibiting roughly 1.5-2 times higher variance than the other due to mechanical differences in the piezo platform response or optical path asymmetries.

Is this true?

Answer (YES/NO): NO